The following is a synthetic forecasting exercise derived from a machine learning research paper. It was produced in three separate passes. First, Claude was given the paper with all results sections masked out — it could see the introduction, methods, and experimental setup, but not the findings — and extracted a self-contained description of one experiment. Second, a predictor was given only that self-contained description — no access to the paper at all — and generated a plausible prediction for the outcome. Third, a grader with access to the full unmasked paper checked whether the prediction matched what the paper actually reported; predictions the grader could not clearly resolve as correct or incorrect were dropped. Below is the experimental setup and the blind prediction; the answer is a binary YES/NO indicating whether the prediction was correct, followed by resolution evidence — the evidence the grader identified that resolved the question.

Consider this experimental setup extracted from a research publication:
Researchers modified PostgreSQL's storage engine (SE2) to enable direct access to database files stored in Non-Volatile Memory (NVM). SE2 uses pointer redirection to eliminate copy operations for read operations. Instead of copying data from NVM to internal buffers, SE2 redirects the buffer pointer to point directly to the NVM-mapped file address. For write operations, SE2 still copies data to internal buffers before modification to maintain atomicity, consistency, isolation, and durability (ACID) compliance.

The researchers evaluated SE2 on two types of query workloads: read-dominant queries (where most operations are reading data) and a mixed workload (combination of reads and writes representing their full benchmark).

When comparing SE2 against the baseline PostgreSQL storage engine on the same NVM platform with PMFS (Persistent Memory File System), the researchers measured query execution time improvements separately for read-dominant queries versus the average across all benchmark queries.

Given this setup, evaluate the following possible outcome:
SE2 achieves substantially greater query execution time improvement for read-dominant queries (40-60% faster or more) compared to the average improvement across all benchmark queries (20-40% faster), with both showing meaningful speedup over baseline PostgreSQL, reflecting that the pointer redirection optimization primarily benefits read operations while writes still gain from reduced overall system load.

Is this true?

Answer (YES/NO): NO